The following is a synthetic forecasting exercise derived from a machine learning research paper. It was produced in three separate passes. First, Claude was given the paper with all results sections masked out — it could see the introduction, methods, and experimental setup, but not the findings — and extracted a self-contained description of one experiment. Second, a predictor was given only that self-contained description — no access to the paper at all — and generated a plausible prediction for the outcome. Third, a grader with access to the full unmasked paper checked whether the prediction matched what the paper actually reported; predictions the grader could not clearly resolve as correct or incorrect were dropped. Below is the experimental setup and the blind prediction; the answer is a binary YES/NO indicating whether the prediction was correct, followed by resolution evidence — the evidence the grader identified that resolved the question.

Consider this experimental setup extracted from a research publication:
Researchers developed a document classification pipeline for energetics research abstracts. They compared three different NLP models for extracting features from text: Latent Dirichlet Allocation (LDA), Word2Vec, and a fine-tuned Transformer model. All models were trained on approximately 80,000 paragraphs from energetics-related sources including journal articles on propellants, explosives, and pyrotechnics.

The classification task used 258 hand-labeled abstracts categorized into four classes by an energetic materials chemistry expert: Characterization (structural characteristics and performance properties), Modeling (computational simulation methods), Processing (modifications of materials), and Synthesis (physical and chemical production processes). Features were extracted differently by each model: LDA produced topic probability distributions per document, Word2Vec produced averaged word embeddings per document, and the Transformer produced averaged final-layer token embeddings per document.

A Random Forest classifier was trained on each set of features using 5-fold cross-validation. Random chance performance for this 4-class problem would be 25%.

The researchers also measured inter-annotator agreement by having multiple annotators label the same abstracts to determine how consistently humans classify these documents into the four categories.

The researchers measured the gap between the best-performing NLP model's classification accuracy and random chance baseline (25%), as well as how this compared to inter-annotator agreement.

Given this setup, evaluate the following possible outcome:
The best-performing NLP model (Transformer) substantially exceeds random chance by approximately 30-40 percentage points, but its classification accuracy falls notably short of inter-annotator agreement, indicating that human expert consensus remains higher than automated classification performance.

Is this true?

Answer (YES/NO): NO